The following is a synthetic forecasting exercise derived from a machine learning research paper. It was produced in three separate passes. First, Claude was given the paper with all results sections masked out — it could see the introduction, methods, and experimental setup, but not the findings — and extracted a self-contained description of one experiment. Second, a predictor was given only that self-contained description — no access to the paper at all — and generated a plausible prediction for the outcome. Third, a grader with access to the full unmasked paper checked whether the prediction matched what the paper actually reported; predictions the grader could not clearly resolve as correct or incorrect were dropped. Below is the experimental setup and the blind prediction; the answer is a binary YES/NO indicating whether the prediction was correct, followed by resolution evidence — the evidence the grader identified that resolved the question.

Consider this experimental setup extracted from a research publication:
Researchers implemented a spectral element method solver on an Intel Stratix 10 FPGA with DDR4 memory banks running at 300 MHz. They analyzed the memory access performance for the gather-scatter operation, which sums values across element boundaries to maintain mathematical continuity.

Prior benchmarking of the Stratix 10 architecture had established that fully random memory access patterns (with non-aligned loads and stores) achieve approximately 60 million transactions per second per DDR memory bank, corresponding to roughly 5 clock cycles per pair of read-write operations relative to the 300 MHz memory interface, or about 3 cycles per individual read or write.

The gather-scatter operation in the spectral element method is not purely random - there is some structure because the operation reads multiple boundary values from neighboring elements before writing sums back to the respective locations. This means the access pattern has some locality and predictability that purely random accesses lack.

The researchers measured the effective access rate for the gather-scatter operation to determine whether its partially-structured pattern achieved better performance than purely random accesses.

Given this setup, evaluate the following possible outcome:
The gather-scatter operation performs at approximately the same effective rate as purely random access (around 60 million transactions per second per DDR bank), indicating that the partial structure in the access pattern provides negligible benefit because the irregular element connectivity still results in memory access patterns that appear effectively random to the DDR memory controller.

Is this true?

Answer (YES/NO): NO